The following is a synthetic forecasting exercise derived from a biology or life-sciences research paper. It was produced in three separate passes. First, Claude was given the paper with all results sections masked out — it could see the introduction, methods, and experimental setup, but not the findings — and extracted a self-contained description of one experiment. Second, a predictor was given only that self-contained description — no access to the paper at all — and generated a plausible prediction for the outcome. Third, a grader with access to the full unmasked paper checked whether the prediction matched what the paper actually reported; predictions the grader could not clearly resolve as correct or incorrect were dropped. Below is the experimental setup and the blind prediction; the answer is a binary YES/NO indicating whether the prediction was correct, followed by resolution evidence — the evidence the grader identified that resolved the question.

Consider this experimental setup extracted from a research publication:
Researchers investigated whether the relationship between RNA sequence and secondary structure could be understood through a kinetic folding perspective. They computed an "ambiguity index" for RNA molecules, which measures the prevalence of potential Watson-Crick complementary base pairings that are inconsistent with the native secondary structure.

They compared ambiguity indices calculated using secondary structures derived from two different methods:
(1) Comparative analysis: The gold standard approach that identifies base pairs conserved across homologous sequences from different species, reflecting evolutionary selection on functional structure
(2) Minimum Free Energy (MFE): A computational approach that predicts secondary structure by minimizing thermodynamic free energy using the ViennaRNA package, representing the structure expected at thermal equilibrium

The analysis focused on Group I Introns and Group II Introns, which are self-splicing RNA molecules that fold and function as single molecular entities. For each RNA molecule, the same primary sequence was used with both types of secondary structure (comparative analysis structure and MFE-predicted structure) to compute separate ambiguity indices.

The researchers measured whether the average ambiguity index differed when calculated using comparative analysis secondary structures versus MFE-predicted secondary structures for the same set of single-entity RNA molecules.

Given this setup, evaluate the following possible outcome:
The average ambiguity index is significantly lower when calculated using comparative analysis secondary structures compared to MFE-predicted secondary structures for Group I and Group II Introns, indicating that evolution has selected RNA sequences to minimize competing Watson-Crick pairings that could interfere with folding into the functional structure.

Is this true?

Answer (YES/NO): YES